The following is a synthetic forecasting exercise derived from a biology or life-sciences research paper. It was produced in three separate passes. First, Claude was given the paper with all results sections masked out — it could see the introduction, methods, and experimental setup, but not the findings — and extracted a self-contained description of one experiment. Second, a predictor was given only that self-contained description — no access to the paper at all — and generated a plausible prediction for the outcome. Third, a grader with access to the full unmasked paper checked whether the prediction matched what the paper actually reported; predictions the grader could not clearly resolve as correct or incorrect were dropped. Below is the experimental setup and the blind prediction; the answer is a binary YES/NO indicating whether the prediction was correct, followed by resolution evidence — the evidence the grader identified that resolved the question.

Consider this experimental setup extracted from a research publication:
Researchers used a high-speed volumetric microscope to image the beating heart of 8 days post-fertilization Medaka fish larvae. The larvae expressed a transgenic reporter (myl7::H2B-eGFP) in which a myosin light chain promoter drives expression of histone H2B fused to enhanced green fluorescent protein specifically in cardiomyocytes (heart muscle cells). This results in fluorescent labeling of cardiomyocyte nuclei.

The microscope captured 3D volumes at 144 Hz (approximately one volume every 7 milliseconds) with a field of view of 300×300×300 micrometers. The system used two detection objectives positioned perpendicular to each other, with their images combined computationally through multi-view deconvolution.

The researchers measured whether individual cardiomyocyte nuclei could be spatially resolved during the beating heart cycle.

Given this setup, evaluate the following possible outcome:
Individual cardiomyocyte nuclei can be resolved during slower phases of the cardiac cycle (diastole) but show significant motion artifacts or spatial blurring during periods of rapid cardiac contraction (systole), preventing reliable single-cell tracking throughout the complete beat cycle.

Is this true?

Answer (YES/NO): NO